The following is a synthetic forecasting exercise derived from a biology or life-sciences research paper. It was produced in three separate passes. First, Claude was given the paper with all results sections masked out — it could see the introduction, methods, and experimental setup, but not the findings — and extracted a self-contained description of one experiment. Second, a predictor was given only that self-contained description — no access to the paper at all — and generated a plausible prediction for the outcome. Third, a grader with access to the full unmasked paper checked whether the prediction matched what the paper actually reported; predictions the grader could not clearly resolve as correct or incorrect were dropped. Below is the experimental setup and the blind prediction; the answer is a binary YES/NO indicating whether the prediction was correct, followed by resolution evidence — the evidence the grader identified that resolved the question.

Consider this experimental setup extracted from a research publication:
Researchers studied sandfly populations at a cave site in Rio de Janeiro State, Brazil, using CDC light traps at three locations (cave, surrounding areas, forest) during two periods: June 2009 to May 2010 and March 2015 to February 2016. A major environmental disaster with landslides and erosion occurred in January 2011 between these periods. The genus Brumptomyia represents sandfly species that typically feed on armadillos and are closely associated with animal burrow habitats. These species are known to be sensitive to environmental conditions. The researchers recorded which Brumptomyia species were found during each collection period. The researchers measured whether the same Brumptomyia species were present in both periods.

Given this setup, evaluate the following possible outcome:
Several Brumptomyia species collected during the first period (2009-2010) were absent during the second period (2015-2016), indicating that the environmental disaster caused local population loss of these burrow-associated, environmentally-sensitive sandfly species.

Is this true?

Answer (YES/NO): YES